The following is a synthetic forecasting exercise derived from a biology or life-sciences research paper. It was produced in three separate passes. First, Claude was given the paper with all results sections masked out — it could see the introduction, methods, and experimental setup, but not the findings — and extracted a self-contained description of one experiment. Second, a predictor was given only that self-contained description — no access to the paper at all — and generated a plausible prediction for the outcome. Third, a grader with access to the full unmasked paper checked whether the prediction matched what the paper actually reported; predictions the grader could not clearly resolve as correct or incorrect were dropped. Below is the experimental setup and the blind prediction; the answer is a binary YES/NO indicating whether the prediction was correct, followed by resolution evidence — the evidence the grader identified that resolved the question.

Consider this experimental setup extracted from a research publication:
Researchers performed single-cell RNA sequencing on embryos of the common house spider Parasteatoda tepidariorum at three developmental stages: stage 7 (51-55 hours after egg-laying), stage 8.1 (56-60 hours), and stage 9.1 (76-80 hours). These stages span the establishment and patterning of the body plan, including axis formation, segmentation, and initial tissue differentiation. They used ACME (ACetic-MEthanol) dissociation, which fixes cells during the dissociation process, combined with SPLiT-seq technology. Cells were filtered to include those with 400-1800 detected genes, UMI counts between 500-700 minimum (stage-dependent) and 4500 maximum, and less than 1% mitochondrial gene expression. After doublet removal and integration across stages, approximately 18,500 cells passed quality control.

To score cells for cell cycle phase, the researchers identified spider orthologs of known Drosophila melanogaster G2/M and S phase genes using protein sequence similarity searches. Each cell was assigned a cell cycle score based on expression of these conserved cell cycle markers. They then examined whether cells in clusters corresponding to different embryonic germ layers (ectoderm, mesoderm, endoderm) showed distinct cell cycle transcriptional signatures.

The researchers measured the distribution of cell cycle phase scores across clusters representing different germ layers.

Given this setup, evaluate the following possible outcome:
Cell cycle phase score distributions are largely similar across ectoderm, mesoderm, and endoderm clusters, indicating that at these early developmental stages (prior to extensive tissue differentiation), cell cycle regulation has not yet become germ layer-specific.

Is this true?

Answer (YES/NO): NO